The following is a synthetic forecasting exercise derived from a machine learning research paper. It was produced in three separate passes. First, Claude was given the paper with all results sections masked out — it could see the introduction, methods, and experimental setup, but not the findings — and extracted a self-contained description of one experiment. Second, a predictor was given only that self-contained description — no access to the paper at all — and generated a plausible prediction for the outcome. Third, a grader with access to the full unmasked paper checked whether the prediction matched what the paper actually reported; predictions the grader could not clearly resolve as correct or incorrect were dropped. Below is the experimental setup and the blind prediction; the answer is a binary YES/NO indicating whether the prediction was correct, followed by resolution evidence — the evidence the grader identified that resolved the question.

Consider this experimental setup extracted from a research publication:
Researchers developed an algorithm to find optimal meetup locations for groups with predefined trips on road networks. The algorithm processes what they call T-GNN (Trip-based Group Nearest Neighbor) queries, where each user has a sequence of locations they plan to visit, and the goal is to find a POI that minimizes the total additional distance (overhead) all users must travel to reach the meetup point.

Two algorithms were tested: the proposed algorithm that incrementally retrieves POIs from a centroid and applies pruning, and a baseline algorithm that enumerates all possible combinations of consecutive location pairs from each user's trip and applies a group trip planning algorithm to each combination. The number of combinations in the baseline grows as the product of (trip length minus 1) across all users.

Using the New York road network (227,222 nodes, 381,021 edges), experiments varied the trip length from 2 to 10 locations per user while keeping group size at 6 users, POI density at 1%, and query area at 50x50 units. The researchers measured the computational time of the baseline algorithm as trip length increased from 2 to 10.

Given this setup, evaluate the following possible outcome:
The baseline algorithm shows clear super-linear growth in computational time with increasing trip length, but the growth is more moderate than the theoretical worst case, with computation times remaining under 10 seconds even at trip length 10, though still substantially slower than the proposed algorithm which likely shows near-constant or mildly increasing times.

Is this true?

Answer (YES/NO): NO